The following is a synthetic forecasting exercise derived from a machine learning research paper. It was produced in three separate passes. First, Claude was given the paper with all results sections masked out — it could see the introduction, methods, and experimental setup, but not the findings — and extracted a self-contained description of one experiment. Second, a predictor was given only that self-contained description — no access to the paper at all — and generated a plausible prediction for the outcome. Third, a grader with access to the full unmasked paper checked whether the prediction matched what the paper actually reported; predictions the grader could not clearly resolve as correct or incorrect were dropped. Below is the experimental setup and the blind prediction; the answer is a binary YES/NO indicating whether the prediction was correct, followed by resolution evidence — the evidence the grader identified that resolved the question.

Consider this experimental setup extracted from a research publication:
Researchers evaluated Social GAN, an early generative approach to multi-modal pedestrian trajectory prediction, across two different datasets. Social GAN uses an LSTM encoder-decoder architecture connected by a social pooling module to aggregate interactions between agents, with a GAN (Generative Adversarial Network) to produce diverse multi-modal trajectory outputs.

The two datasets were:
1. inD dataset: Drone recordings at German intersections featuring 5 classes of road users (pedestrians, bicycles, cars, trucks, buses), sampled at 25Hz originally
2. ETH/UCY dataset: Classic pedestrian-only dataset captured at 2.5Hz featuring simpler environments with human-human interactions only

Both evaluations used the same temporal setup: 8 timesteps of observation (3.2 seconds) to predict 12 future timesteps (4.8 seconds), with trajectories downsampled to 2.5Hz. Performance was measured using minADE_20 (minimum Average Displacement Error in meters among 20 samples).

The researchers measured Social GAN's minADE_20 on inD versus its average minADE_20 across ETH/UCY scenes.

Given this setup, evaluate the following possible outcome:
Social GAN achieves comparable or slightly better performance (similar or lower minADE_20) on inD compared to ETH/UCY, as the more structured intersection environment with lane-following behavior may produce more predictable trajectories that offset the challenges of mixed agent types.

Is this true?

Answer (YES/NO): YES